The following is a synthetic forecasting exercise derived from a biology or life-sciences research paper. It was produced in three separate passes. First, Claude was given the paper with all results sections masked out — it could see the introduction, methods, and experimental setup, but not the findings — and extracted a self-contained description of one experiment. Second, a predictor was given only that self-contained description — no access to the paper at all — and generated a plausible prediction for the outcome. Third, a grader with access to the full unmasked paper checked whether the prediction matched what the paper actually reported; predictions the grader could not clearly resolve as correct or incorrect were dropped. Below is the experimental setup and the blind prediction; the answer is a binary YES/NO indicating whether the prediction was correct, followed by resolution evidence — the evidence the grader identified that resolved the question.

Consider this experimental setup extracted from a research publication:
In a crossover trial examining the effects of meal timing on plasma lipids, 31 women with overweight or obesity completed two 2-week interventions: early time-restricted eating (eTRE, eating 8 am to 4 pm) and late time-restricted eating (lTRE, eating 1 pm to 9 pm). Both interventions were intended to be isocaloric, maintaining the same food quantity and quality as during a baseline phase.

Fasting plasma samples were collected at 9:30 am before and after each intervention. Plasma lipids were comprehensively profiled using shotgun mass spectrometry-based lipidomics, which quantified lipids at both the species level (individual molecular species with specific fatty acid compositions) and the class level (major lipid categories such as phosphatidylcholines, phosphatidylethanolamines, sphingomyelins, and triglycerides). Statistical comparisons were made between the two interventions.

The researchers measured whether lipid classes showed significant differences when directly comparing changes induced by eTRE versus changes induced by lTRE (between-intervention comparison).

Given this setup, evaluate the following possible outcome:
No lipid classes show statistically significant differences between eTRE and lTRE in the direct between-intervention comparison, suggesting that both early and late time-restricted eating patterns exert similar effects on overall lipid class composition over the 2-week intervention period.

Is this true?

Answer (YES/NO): YES